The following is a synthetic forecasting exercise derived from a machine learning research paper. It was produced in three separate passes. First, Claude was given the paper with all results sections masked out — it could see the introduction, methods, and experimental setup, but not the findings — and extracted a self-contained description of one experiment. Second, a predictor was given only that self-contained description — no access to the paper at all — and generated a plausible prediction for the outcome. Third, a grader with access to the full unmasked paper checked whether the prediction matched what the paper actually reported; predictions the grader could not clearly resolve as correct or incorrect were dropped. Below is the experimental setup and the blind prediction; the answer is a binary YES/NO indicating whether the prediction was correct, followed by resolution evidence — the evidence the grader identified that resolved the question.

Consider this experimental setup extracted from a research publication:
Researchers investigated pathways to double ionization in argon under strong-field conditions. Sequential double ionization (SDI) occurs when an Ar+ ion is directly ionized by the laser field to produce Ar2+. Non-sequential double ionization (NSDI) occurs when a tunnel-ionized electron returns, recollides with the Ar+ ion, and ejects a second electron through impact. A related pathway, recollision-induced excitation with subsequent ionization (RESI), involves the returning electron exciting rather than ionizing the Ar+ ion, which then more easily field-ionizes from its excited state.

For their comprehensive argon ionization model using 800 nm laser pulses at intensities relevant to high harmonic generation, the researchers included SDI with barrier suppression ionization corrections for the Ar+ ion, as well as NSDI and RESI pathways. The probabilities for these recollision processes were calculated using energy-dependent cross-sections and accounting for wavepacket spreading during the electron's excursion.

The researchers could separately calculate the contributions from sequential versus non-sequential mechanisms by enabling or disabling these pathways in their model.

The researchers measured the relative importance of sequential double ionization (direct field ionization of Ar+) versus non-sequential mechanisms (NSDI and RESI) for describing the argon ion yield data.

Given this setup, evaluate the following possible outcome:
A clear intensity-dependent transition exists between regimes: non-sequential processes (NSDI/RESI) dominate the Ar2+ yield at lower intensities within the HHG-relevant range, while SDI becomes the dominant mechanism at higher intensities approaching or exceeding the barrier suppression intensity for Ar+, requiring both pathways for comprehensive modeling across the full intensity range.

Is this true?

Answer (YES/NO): NO